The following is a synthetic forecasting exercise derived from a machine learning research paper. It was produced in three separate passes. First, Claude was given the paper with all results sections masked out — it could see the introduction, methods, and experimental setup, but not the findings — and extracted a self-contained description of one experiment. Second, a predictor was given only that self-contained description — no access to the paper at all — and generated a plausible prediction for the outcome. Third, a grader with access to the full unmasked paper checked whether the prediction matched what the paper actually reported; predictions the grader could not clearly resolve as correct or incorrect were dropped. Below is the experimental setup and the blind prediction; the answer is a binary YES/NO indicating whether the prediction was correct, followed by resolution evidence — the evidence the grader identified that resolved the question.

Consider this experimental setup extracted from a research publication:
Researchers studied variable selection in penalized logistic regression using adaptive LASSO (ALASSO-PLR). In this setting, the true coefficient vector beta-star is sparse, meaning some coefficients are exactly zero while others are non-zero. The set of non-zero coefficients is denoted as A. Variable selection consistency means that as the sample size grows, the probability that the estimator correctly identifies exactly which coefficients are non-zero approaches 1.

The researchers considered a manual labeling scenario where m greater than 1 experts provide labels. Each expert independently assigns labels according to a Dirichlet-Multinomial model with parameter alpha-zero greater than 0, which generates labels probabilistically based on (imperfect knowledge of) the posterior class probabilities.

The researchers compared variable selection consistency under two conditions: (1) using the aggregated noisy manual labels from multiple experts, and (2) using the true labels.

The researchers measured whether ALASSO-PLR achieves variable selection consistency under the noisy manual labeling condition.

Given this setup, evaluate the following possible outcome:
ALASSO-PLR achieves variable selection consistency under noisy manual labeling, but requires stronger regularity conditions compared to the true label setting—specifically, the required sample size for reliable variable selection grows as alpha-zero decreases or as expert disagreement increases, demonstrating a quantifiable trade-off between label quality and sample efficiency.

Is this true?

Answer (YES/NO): NO